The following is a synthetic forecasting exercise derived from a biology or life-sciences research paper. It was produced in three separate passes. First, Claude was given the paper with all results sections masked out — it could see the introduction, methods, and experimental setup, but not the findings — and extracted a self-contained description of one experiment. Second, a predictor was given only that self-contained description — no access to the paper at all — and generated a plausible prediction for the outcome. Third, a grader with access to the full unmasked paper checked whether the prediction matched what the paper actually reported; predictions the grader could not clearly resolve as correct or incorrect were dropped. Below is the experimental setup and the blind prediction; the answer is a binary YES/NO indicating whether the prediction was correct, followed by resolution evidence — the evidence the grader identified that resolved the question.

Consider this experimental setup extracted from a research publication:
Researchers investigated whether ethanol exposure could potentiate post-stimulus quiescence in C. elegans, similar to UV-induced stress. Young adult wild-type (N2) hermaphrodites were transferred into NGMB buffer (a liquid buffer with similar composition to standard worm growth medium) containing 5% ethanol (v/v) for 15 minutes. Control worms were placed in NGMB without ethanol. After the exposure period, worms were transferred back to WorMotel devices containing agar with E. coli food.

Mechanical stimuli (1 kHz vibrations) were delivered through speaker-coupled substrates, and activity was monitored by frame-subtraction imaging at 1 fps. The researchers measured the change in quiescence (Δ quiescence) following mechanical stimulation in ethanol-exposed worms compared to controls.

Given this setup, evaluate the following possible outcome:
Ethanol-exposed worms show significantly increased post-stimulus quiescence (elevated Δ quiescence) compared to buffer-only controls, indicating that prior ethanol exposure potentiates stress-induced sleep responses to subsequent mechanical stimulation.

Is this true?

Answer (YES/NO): NO